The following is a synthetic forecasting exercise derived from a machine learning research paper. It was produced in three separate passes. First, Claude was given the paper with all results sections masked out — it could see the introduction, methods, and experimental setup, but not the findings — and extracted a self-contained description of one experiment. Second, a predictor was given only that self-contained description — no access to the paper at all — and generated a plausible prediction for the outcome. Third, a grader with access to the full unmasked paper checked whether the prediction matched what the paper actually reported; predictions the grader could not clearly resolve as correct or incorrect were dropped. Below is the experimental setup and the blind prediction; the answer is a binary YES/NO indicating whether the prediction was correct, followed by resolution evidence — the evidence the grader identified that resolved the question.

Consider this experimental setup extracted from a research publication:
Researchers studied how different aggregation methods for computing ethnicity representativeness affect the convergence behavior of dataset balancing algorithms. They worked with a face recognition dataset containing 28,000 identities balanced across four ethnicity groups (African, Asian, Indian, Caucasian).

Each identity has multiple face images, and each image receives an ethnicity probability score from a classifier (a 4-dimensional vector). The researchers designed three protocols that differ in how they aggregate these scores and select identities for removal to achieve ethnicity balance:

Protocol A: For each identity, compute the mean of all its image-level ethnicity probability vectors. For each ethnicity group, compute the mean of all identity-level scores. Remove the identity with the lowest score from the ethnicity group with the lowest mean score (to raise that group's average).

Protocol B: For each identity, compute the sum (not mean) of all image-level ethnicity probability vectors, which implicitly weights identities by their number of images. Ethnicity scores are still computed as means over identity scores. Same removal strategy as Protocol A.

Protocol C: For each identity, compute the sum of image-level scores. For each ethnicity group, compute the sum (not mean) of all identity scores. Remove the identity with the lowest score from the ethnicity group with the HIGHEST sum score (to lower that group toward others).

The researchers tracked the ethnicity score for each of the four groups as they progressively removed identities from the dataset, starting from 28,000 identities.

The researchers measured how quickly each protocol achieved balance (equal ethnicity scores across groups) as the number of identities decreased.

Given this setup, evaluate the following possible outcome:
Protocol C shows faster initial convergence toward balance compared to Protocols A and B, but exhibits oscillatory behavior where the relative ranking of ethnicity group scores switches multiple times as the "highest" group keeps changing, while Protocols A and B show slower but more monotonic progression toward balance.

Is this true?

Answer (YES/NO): NO